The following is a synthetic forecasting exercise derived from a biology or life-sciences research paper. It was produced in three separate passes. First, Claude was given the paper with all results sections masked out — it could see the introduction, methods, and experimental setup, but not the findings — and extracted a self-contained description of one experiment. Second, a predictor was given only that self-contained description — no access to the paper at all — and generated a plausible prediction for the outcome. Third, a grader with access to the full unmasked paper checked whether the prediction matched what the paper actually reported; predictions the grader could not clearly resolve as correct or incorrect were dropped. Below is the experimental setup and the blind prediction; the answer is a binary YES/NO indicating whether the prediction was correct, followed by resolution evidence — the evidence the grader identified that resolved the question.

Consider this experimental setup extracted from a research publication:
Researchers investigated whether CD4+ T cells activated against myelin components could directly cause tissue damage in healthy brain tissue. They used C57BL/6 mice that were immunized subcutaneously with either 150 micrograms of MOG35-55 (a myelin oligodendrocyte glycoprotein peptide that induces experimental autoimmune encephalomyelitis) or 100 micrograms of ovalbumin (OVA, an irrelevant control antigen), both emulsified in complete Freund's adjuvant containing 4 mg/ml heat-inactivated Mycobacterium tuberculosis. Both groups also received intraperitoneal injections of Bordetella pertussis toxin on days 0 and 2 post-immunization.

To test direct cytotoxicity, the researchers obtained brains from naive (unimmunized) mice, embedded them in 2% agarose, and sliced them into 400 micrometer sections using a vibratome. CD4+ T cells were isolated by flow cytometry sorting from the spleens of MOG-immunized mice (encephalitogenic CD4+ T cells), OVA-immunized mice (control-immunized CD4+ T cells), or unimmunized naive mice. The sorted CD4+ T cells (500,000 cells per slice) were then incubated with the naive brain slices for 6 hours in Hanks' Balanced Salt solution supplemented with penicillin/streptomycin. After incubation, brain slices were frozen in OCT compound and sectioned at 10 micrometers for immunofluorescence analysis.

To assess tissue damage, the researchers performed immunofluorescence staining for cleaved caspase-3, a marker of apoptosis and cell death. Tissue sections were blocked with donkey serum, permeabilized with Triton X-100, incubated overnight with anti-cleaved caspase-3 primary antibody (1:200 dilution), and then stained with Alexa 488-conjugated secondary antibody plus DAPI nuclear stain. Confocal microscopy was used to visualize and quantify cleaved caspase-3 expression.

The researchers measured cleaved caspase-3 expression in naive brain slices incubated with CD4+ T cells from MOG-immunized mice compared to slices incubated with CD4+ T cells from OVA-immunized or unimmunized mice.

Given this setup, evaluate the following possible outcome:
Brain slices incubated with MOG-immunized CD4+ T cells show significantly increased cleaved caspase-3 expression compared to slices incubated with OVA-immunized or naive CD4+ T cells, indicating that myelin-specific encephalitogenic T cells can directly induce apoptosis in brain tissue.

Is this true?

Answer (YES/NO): NO